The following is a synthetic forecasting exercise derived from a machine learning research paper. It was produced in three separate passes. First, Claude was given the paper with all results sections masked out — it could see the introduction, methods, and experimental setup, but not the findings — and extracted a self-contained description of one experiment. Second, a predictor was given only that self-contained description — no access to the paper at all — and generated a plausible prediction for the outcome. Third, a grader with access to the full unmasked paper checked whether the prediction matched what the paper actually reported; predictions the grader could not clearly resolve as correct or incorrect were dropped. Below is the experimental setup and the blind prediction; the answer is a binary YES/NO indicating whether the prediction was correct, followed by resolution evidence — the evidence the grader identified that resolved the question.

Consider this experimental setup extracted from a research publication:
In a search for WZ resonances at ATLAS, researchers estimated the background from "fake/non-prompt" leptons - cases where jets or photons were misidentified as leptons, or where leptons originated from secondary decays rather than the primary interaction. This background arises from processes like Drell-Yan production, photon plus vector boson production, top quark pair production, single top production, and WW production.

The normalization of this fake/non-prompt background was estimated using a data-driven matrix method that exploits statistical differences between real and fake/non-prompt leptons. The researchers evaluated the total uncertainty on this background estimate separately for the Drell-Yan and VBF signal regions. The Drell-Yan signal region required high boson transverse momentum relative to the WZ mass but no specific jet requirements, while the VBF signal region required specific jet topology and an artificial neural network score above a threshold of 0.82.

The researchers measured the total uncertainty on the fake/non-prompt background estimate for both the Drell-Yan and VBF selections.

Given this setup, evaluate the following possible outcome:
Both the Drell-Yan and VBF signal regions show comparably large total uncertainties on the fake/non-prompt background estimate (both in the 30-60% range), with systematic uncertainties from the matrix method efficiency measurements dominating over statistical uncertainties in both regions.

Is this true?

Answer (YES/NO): NO